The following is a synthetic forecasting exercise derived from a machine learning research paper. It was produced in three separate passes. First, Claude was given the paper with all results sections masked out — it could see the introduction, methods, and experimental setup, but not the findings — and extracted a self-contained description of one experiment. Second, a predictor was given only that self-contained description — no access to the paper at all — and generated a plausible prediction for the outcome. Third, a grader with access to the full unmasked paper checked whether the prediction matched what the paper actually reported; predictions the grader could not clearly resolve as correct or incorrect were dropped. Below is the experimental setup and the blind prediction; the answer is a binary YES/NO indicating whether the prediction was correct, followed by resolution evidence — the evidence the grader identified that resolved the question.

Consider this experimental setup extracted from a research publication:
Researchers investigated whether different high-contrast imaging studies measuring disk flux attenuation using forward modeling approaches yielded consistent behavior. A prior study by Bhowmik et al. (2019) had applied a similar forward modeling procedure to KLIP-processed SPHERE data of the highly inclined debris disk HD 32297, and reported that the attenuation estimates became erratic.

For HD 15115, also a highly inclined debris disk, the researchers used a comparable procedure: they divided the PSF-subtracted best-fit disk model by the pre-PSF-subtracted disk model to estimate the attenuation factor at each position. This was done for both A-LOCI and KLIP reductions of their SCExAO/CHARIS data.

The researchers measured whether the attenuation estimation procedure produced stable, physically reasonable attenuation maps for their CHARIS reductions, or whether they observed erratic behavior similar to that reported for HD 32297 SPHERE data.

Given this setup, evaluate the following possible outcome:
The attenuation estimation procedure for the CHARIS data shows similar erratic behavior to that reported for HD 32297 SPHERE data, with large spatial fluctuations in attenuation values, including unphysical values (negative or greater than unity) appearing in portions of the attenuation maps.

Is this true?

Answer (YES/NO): NO